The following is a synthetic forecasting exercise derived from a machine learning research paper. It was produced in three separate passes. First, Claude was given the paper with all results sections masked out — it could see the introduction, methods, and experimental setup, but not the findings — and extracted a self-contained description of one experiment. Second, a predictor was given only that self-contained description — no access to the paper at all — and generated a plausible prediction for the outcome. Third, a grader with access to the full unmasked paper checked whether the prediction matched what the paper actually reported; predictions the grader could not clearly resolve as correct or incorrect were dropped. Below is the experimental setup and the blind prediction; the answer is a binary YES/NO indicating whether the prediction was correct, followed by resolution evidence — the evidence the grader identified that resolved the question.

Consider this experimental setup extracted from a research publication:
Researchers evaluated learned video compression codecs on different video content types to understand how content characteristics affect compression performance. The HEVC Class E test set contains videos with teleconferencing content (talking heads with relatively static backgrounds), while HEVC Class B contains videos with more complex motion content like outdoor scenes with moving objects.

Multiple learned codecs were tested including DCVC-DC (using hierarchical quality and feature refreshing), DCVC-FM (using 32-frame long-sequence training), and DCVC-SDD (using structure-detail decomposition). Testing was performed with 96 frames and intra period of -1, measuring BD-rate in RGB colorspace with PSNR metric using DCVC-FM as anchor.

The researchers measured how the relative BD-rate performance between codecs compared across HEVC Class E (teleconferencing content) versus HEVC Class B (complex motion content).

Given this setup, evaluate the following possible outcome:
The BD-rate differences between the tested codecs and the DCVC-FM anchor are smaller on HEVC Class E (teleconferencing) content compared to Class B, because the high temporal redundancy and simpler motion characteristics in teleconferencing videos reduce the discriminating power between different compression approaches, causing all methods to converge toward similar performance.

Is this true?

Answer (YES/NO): NO